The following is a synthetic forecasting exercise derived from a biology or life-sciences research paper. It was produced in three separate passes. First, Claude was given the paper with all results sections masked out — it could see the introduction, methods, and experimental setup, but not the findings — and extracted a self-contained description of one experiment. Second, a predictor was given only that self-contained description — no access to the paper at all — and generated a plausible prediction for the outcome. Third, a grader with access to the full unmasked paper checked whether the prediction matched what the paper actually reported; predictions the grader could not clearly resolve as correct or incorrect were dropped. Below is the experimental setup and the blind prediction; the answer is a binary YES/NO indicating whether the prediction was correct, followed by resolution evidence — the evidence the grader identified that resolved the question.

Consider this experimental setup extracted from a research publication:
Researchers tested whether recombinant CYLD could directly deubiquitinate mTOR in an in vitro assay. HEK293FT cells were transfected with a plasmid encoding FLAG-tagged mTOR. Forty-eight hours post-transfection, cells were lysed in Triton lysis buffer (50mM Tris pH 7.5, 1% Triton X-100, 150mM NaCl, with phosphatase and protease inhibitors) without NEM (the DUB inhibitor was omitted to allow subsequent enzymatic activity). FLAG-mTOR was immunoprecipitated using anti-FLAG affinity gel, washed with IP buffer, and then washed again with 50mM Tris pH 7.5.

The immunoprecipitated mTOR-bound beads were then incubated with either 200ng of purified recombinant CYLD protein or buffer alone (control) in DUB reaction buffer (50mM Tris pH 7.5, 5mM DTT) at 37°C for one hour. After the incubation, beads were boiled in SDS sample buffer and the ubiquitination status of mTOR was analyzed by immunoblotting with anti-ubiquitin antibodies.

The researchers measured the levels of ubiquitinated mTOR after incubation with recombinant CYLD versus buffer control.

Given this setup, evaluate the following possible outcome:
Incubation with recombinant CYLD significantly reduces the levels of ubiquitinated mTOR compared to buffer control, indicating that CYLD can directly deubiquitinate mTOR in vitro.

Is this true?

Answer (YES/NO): YES